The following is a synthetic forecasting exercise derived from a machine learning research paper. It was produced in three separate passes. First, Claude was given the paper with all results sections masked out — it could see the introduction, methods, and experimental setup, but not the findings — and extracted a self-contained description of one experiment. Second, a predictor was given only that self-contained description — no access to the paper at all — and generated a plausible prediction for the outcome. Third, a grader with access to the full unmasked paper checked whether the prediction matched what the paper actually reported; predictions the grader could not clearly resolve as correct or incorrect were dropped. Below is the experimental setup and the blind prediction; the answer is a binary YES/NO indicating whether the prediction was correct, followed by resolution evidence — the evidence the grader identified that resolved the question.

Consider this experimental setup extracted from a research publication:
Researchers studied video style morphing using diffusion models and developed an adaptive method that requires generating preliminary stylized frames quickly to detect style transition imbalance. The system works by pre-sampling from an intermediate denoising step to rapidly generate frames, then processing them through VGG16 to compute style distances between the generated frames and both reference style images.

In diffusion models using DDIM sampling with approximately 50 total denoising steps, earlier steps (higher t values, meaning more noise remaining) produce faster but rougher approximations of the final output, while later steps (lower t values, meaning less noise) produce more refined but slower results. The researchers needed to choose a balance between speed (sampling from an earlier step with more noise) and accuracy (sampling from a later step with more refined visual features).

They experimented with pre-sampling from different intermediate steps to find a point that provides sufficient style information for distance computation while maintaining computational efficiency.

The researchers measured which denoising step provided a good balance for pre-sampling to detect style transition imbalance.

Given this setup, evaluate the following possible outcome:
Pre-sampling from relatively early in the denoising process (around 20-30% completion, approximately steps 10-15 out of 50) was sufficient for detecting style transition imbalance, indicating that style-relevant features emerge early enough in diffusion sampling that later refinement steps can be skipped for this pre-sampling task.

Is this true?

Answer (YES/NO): YES